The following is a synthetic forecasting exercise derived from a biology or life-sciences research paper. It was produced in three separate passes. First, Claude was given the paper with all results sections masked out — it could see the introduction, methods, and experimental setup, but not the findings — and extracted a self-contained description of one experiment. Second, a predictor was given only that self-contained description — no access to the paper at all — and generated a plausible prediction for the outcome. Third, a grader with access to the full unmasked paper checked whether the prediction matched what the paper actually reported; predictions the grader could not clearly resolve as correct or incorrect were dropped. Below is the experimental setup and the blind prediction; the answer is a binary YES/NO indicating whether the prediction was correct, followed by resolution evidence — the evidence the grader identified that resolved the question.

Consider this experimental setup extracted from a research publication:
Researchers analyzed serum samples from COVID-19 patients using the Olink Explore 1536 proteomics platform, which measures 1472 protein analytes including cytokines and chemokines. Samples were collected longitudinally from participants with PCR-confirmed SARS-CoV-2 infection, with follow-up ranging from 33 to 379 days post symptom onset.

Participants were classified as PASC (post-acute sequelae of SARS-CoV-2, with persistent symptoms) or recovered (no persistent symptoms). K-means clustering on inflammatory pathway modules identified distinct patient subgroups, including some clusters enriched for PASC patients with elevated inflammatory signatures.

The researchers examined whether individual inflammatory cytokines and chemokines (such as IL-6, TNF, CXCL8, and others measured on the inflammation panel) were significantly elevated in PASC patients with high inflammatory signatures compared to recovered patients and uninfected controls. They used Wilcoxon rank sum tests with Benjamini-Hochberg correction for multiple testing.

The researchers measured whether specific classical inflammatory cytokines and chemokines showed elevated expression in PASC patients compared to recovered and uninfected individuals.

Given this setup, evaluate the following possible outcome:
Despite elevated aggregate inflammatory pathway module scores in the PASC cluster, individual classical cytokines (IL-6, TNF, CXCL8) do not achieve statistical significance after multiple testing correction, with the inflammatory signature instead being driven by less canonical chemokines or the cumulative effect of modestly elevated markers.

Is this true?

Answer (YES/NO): NO